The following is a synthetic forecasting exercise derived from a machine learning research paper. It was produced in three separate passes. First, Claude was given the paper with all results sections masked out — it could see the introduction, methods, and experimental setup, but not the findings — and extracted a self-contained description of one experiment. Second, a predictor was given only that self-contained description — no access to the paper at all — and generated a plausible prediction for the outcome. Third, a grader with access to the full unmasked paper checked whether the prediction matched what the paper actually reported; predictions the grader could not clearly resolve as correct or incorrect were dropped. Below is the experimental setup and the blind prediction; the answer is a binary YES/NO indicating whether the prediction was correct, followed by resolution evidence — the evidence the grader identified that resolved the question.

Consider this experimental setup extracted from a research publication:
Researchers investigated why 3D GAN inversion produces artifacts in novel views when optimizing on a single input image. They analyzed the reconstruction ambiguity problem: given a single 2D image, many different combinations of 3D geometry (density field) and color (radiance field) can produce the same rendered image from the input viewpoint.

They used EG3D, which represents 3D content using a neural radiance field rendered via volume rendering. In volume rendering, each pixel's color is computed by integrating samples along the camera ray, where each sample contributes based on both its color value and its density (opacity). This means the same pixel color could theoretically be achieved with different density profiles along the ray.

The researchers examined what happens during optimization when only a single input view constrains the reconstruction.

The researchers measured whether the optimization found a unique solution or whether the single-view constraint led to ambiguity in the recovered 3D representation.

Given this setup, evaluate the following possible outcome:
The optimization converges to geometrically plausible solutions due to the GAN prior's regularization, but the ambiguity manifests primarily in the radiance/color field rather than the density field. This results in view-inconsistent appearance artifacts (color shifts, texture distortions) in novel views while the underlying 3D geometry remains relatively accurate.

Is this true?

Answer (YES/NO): NO